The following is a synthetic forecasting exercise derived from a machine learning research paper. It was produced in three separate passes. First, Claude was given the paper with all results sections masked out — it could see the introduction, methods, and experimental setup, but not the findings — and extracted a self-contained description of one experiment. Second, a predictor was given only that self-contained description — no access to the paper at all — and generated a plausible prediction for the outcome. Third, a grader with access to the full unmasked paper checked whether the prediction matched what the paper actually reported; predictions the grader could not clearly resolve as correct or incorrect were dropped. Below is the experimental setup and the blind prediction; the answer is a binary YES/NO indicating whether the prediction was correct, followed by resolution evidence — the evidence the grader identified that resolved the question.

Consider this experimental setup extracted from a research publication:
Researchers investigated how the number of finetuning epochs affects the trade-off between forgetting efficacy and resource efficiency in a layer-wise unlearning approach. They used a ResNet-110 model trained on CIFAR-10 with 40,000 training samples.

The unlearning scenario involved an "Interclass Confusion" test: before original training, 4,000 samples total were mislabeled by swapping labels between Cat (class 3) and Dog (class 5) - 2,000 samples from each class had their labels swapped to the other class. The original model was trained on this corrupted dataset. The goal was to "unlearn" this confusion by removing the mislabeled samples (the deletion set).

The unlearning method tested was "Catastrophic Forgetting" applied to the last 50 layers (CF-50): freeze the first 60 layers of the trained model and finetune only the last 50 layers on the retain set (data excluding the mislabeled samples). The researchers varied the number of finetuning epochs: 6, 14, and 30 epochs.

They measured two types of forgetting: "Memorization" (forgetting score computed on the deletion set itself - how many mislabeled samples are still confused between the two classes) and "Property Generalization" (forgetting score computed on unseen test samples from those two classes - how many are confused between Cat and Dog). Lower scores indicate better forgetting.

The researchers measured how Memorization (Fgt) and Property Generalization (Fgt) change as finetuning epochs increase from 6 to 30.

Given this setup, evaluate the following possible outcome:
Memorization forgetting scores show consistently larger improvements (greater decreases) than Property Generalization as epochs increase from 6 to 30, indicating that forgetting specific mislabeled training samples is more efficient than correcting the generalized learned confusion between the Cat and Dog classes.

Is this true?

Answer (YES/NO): YES